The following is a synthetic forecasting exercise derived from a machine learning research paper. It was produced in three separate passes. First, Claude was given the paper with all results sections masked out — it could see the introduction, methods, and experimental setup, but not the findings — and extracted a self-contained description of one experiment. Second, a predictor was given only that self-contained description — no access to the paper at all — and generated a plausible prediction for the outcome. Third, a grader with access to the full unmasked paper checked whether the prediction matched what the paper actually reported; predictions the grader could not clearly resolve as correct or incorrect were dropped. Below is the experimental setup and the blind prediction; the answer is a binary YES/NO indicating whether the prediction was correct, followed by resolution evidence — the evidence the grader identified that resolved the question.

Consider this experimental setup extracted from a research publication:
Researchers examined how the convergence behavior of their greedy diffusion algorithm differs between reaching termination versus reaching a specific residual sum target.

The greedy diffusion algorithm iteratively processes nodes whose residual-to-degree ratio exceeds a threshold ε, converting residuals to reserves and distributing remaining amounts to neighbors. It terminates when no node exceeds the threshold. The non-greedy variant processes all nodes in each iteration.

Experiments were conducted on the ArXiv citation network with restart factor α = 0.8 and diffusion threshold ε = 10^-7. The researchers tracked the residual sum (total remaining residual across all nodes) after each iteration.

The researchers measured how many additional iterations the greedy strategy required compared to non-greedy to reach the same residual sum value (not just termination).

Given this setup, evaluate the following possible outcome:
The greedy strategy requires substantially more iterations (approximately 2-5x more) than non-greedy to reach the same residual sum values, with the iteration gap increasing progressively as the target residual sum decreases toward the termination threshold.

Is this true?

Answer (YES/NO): NO